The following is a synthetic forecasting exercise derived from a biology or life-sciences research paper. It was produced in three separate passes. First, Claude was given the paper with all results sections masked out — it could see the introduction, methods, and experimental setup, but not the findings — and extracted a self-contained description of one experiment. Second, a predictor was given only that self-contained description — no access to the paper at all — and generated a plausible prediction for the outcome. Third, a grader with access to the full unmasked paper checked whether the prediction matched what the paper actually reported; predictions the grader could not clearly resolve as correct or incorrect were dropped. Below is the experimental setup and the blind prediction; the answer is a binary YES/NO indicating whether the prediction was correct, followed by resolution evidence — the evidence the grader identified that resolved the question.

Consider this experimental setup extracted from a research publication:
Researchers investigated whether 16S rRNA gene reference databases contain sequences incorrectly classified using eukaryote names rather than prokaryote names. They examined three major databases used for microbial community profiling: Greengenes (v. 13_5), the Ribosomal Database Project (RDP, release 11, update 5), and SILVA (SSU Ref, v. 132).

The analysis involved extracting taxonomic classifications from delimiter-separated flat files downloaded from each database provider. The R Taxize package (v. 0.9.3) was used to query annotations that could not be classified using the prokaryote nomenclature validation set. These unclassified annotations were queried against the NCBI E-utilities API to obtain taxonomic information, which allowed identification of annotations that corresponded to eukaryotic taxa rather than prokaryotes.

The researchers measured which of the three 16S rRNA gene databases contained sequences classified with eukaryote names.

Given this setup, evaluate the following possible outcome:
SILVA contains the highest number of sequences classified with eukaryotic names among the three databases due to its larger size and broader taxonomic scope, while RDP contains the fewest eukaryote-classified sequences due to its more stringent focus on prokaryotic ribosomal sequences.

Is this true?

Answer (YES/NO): NO